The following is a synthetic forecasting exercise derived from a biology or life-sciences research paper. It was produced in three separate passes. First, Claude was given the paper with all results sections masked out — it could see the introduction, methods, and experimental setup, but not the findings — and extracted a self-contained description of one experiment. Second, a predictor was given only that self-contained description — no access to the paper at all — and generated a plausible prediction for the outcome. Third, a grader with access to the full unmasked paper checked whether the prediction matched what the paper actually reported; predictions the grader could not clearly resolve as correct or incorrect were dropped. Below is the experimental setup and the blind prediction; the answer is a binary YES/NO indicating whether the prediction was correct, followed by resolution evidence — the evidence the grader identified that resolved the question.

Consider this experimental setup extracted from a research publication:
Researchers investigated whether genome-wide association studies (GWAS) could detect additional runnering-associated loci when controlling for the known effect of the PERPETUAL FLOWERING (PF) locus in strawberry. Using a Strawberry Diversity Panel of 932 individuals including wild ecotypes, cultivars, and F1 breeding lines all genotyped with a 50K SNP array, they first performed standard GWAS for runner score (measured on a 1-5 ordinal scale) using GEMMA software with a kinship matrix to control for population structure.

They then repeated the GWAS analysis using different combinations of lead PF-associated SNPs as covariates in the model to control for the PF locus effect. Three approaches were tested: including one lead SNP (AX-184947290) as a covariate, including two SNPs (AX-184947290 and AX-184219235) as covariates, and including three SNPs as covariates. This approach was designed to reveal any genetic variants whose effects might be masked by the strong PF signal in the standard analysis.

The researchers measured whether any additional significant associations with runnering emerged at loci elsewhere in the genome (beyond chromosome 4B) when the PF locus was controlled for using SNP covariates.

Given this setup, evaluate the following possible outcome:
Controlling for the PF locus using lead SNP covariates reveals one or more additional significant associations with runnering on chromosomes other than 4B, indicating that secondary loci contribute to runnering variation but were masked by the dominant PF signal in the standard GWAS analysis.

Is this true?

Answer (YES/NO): NO